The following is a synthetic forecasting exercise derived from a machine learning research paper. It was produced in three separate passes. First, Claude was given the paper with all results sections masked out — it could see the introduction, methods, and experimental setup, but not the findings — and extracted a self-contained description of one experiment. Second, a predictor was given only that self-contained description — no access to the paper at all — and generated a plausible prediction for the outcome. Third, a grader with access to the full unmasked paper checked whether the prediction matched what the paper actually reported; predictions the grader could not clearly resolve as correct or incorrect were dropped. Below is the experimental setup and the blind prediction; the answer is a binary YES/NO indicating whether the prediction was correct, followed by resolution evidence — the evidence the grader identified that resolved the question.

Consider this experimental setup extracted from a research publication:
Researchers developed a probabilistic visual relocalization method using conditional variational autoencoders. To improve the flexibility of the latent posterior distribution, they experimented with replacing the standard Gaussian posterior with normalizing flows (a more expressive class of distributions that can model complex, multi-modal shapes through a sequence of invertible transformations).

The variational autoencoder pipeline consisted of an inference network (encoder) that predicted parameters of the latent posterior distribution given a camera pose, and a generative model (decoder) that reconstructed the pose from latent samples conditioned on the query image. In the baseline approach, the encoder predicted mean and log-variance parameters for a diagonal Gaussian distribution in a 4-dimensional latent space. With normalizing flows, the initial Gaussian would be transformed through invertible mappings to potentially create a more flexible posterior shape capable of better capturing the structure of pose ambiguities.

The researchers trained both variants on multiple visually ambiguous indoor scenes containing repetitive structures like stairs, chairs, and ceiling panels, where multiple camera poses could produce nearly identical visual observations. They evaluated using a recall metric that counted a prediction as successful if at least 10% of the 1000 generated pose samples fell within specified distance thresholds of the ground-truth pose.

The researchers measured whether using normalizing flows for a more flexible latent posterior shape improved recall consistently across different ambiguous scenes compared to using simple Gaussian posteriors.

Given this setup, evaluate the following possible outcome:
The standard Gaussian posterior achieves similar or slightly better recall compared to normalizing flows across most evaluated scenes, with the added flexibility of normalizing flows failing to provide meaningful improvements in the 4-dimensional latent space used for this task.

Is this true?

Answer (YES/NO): YES